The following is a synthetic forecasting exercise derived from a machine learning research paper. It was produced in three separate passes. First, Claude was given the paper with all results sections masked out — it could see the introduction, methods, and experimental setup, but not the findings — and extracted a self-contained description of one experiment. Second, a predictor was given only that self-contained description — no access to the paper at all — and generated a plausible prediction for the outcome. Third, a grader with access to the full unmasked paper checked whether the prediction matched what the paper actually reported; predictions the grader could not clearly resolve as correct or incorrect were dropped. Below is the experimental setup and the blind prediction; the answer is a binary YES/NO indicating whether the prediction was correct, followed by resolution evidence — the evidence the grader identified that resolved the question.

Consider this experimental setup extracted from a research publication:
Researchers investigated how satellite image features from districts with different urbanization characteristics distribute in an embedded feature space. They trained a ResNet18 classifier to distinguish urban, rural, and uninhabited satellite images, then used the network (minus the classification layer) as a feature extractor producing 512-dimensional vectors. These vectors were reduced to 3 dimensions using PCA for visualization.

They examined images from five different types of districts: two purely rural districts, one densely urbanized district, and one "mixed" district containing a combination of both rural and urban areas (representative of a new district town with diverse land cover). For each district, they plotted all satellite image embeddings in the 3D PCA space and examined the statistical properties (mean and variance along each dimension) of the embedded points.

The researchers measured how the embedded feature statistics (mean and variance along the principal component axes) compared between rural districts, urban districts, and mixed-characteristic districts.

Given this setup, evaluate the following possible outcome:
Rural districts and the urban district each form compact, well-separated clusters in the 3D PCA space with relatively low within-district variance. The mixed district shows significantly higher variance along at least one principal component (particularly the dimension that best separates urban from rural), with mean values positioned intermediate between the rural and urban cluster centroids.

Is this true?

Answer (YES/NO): NO